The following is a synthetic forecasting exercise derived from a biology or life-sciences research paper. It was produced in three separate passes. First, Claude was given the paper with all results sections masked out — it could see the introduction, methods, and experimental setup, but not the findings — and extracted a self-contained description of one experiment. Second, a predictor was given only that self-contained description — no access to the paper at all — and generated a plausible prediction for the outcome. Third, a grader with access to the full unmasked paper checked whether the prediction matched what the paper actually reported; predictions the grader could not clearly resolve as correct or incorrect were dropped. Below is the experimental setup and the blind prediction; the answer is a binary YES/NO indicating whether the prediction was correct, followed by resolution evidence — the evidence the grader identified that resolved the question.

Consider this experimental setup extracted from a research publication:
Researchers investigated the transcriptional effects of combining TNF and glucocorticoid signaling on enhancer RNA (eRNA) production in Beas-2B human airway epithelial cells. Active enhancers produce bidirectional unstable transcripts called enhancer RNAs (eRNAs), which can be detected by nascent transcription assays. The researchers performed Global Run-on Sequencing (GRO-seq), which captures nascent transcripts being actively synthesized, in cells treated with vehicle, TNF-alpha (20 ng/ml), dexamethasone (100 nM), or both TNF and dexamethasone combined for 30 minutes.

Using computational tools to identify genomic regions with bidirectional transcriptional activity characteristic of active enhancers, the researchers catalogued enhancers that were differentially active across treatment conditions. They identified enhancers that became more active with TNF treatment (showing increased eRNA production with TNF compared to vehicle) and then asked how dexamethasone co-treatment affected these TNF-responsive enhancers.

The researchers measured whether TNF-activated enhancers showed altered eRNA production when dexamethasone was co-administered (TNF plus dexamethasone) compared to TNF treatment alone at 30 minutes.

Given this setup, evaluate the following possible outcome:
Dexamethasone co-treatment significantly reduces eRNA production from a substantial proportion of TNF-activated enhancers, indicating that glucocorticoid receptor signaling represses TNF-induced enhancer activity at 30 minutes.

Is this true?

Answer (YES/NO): YES